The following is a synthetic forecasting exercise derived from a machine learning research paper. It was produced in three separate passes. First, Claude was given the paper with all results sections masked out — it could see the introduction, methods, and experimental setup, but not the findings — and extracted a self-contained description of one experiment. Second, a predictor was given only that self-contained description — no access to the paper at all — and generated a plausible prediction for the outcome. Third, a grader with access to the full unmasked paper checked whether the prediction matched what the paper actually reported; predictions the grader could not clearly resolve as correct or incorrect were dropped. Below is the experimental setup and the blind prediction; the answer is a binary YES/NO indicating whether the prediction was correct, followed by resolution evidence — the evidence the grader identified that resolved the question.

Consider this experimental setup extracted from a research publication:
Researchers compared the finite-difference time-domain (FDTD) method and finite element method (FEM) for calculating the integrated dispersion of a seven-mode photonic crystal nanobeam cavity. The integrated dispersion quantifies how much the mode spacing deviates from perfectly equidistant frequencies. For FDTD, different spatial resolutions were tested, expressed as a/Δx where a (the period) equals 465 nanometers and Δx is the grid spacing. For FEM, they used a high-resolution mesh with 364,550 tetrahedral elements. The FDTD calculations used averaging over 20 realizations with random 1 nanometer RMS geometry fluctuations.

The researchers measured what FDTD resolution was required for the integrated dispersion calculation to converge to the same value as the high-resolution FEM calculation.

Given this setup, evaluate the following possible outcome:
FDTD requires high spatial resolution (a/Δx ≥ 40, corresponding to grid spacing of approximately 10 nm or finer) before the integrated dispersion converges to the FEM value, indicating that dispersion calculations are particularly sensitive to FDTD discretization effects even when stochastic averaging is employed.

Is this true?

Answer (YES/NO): NO